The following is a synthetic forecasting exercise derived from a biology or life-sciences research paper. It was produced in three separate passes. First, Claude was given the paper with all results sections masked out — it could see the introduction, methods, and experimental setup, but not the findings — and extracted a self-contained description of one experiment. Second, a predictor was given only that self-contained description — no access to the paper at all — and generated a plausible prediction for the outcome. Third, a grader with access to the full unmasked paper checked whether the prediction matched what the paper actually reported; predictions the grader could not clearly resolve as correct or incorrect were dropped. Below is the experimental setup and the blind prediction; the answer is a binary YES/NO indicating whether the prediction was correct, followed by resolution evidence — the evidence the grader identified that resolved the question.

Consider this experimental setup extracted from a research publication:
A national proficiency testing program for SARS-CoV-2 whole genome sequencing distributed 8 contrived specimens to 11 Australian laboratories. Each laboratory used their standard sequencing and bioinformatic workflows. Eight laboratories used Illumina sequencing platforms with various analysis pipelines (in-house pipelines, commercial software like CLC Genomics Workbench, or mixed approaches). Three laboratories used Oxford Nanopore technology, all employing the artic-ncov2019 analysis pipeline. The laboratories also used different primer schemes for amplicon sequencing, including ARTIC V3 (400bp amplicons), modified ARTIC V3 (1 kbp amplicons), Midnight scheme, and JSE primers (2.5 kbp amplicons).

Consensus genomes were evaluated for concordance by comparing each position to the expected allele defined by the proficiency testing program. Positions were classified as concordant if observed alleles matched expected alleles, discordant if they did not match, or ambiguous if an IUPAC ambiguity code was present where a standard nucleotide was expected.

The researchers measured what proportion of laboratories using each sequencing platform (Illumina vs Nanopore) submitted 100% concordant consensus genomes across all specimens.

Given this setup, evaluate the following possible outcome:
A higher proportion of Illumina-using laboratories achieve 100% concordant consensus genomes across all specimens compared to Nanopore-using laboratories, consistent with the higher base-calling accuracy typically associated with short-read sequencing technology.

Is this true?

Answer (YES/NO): NO